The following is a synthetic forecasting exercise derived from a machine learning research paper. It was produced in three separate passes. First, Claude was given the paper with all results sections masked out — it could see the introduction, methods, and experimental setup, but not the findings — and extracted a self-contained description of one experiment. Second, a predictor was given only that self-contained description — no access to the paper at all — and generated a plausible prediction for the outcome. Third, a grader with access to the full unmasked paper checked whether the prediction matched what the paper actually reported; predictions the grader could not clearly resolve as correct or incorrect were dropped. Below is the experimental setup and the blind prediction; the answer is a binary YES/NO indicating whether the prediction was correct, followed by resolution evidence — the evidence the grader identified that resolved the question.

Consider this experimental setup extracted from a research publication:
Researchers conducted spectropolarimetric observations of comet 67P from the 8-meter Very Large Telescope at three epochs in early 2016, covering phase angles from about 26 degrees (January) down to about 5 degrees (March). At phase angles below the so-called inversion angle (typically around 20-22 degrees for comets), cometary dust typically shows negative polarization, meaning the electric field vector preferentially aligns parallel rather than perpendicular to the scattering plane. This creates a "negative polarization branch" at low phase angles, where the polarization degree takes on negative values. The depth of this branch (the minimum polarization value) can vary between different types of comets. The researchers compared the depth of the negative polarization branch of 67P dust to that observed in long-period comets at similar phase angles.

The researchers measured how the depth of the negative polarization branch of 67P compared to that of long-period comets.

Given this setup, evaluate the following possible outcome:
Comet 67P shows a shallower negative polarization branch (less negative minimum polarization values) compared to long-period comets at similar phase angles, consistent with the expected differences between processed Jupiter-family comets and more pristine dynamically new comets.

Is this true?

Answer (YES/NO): YES